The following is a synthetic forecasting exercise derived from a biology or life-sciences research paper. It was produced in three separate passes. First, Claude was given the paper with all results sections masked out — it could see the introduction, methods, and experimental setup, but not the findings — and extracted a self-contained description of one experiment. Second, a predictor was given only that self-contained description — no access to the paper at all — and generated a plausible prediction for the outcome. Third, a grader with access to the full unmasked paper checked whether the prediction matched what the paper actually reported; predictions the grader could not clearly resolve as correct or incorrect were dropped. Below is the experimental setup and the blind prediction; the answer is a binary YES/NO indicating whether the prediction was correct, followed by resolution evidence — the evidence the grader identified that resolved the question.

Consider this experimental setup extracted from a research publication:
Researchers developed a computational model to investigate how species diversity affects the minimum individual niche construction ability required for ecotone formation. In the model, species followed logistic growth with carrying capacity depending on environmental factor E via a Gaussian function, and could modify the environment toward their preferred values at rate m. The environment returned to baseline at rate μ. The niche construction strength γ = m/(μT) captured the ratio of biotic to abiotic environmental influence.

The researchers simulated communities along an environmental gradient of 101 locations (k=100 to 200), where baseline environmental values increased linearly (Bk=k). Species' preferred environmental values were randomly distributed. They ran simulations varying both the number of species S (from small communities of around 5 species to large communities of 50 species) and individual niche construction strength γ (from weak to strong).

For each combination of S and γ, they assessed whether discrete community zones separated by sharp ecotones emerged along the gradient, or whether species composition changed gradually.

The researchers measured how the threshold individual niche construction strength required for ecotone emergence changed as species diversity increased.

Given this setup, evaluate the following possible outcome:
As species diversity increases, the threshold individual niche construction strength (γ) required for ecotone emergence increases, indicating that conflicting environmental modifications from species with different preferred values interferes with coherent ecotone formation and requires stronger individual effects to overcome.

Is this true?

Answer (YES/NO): NO